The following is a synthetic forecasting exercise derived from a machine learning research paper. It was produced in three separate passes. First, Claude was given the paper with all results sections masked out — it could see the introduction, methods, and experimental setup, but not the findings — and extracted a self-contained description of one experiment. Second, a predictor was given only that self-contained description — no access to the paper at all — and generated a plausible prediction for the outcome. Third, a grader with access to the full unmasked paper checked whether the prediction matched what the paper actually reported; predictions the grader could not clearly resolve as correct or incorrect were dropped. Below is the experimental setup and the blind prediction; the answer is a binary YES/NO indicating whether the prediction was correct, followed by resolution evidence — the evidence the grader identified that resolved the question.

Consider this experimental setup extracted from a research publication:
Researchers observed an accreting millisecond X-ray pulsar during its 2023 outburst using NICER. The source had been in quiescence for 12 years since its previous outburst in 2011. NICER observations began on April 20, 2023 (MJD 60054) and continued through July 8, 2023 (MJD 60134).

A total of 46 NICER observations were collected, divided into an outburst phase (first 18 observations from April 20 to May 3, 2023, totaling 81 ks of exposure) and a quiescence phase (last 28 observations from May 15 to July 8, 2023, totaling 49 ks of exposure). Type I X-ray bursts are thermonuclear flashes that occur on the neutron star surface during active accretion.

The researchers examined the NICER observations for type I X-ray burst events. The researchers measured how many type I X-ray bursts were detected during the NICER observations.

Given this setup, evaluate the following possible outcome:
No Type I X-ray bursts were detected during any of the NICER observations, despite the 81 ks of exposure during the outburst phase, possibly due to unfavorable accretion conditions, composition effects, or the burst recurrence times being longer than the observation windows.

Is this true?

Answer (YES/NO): NO